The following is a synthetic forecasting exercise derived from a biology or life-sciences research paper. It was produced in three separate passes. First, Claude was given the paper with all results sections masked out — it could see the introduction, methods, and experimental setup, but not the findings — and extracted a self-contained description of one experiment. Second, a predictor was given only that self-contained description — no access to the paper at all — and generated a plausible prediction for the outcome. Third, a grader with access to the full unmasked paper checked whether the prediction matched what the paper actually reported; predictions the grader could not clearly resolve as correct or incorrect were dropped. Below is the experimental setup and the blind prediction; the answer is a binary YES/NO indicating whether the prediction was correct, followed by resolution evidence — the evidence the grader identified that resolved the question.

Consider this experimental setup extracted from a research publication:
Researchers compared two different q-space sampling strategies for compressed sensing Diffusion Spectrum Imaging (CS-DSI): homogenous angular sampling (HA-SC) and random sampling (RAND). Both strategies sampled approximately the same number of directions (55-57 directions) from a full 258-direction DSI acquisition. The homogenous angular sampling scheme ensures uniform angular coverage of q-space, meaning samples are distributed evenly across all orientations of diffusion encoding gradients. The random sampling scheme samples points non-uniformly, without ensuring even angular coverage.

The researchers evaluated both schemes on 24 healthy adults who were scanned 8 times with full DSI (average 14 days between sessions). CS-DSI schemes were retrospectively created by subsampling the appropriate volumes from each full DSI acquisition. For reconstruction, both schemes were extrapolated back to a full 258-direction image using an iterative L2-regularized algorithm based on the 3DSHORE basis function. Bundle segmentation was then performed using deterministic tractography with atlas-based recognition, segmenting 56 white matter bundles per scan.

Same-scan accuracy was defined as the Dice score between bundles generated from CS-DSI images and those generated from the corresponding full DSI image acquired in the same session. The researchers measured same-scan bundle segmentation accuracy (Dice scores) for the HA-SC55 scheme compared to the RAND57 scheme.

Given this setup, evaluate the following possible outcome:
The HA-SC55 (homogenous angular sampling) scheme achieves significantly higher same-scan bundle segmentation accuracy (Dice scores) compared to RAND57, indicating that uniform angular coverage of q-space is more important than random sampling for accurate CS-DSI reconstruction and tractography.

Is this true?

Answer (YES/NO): YES